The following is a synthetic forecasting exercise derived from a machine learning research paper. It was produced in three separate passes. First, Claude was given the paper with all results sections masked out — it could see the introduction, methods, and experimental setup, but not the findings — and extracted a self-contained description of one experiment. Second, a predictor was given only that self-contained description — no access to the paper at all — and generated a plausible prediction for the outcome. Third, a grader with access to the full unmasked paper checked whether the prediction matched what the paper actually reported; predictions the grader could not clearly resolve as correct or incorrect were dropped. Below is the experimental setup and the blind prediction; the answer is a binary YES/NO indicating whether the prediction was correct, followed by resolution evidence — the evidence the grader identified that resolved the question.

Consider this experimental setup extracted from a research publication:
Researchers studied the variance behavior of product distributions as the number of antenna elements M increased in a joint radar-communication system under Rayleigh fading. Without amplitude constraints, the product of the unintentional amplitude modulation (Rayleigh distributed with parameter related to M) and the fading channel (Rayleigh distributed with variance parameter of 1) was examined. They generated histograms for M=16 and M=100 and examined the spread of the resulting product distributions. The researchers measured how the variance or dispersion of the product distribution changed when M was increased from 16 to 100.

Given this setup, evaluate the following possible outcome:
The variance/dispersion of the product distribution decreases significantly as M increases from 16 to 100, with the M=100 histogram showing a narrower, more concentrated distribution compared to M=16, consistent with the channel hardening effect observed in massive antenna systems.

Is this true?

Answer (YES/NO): NO